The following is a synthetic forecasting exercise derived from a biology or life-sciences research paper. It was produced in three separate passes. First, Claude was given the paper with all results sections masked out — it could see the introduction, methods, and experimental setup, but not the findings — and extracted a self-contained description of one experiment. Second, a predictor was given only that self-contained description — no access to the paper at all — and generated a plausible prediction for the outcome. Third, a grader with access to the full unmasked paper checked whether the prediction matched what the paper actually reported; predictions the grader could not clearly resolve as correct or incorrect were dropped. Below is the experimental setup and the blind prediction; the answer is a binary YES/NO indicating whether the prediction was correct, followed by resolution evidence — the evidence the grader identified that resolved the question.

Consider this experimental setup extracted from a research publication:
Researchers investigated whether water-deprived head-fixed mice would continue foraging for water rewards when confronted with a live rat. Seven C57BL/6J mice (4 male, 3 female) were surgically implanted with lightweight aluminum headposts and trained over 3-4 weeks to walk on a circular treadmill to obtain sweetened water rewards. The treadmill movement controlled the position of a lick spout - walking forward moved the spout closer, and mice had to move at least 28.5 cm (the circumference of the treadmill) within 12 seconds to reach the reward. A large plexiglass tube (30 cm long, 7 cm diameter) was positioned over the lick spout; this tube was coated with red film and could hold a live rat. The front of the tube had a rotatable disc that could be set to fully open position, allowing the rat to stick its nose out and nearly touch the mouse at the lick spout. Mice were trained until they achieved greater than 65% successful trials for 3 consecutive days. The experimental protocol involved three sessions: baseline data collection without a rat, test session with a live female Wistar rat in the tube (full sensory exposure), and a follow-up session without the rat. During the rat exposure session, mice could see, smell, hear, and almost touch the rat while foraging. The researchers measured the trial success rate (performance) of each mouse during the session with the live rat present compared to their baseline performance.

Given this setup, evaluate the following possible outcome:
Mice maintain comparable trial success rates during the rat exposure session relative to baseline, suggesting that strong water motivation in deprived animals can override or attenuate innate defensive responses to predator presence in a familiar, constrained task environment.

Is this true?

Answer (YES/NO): YES